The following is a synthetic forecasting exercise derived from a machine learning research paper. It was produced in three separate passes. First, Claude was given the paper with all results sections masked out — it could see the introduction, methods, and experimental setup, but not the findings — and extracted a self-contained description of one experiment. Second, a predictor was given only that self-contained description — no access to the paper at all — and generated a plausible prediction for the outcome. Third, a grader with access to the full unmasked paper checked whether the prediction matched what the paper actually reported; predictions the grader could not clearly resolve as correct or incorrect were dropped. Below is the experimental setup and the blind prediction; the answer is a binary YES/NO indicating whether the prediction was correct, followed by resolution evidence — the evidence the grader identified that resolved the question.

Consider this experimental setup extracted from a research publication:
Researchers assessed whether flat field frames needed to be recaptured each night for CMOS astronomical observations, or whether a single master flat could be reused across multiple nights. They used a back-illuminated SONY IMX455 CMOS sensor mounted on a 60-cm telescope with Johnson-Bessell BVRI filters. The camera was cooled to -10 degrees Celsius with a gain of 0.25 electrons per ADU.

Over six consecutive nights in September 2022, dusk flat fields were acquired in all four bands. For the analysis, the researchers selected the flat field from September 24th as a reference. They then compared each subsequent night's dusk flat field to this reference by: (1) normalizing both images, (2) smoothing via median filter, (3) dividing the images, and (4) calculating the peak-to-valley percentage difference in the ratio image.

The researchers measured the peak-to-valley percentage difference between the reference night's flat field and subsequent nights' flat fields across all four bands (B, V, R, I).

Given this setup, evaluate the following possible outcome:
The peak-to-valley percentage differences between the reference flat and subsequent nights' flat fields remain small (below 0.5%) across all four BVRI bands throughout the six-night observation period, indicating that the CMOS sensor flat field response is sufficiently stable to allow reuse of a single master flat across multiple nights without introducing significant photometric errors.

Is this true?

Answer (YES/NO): NO